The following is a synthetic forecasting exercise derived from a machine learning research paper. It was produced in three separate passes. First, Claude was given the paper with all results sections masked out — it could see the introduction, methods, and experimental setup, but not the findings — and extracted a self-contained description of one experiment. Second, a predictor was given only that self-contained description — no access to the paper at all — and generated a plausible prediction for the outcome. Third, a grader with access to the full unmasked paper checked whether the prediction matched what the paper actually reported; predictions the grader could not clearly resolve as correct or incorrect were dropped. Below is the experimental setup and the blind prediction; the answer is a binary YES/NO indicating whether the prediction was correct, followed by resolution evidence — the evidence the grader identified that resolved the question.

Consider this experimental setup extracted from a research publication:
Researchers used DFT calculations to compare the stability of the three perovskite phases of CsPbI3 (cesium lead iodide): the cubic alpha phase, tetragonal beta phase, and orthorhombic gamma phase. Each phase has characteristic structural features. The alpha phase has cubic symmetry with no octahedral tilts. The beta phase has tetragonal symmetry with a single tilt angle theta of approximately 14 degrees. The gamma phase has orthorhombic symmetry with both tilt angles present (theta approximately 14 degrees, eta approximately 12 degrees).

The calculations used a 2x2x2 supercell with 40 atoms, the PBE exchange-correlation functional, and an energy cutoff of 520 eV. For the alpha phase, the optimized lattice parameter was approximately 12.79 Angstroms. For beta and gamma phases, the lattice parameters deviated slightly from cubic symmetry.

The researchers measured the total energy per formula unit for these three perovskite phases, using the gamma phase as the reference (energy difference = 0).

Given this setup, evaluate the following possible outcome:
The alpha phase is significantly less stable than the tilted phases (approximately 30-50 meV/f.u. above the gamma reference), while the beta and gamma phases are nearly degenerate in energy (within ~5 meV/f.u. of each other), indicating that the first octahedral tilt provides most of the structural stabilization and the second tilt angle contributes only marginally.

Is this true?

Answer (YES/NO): NO